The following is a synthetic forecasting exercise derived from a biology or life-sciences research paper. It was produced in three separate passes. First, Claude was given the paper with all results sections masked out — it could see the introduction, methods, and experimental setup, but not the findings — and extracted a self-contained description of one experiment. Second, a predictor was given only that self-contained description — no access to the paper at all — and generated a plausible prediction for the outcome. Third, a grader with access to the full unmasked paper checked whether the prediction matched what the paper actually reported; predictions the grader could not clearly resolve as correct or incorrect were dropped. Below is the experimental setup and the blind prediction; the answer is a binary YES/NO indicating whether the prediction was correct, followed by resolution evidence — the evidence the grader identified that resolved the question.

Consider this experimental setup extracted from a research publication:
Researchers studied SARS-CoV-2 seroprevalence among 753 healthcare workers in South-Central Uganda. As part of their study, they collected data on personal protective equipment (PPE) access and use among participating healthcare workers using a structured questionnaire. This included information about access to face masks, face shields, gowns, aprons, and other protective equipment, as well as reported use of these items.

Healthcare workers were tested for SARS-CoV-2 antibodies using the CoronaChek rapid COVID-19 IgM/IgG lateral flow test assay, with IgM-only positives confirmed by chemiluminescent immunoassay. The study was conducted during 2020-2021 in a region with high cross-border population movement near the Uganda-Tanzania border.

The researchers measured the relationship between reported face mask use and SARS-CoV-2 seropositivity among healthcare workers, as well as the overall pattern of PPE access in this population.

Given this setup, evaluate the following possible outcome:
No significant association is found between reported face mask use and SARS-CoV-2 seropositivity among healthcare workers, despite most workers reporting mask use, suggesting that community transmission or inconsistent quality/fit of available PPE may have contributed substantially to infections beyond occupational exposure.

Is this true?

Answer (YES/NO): YES